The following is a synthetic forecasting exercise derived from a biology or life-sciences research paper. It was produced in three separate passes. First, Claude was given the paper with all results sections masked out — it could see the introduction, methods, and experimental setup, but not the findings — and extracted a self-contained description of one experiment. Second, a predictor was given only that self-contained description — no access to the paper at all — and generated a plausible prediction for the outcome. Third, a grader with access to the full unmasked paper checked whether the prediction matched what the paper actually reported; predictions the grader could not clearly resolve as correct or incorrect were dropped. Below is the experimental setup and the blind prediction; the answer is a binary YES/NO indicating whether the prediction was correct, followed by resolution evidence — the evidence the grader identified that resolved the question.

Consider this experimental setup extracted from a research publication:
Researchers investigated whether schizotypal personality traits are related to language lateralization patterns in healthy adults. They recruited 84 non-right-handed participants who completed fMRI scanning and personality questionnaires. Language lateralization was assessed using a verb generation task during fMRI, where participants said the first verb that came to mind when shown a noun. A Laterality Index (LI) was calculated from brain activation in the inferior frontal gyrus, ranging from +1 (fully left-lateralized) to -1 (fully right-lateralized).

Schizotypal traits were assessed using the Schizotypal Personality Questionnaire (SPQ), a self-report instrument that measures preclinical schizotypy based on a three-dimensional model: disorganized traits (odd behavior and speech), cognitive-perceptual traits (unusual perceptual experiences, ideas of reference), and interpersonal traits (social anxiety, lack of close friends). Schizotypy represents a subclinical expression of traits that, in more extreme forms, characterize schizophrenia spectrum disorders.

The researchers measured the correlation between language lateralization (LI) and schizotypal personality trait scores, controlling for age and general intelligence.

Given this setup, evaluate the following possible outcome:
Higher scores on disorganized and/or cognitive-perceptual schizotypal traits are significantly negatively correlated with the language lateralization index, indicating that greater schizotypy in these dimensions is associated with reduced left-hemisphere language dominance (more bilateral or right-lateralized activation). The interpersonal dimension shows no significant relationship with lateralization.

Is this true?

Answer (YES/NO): NO